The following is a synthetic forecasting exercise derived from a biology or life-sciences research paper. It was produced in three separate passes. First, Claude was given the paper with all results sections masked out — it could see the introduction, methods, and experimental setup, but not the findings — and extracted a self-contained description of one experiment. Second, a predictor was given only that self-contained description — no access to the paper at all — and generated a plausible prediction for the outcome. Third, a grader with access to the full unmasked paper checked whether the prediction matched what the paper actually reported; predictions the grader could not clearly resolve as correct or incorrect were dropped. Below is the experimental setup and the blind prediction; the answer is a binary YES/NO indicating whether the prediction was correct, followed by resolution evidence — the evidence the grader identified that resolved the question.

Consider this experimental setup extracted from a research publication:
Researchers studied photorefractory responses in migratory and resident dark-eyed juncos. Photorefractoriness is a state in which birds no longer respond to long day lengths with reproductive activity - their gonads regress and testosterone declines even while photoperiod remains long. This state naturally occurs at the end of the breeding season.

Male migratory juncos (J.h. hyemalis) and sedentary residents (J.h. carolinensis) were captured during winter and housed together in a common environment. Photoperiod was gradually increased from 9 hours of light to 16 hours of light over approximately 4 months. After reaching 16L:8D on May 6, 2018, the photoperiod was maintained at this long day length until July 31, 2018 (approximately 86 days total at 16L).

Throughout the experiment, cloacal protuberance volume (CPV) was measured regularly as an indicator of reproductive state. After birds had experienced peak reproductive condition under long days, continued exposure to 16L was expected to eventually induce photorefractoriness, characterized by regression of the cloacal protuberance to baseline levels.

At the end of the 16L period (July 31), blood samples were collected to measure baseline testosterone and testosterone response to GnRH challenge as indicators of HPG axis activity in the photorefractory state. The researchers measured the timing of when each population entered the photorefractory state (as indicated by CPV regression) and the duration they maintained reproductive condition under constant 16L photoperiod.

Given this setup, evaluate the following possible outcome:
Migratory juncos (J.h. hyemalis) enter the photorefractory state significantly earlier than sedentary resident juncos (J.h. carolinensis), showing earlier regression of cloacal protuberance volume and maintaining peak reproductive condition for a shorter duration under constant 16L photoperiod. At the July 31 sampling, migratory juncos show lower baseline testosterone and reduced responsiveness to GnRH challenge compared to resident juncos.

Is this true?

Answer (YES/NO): NO